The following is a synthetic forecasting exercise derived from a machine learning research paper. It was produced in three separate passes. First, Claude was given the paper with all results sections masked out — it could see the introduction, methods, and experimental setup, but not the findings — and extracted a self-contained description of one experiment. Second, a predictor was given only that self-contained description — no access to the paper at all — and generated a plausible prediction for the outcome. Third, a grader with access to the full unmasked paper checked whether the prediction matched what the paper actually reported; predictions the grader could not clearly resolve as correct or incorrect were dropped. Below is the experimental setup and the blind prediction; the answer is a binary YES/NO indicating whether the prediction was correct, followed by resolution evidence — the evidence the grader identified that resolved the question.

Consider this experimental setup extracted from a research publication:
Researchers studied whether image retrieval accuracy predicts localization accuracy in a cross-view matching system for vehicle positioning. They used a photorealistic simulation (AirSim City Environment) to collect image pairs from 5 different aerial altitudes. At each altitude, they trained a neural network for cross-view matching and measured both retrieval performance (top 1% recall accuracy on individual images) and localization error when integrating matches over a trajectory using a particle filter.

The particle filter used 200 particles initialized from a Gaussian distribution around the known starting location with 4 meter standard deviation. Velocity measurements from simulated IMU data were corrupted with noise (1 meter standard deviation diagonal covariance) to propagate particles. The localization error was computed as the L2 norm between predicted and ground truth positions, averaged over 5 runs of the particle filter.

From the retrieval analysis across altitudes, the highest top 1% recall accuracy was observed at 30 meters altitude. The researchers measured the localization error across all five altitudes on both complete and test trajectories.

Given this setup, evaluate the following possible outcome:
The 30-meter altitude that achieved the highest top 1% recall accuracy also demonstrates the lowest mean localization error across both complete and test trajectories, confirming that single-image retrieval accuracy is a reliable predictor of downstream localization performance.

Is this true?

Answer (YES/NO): NO